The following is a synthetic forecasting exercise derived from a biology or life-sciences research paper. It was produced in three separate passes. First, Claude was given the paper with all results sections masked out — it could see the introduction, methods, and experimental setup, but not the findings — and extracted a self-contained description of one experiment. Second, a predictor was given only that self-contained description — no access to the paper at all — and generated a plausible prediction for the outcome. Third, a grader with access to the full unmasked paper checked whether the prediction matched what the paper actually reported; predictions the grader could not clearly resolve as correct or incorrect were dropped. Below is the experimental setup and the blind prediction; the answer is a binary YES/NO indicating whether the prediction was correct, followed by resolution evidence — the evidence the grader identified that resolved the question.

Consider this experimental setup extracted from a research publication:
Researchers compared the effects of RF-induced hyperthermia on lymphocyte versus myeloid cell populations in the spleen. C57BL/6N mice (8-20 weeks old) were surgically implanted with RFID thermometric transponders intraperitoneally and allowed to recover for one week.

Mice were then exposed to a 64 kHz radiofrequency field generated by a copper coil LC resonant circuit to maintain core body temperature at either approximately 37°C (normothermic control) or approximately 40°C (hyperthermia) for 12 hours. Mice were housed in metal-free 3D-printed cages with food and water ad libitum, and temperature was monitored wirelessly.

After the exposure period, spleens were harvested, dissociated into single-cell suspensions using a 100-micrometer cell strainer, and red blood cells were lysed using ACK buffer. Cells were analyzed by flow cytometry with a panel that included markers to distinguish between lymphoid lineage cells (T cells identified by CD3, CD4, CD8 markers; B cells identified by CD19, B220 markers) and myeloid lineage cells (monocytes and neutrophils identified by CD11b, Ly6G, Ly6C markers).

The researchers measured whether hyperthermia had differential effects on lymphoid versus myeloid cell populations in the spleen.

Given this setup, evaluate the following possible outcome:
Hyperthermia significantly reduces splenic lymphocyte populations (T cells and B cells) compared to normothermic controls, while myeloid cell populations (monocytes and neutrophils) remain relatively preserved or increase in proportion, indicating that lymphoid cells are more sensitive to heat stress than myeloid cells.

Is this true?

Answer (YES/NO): NO